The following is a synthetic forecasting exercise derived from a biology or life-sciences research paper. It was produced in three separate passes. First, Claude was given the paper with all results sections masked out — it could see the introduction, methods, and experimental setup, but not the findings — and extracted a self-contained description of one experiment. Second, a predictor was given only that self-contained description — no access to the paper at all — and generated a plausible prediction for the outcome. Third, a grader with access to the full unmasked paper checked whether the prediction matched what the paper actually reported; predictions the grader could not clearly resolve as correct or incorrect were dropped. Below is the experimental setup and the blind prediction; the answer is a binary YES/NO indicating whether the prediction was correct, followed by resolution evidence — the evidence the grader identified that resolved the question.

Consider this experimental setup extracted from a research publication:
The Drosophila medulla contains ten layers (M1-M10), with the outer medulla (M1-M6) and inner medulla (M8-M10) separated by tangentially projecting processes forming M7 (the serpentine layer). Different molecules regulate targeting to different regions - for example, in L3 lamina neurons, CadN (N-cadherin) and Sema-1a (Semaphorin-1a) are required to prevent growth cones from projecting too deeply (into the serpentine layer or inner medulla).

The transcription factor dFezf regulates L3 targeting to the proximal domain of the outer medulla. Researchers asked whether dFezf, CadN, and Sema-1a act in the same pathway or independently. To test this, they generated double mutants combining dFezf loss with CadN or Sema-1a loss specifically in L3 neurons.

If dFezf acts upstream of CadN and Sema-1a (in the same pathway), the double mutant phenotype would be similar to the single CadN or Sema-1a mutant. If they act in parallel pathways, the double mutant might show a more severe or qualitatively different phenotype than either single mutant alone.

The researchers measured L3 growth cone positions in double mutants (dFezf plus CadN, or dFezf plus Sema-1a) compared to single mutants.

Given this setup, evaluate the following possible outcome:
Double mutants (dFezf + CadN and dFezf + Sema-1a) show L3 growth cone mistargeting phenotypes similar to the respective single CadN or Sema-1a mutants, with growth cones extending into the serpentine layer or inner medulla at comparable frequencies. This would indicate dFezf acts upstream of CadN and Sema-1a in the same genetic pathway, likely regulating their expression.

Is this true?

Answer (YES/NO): NO